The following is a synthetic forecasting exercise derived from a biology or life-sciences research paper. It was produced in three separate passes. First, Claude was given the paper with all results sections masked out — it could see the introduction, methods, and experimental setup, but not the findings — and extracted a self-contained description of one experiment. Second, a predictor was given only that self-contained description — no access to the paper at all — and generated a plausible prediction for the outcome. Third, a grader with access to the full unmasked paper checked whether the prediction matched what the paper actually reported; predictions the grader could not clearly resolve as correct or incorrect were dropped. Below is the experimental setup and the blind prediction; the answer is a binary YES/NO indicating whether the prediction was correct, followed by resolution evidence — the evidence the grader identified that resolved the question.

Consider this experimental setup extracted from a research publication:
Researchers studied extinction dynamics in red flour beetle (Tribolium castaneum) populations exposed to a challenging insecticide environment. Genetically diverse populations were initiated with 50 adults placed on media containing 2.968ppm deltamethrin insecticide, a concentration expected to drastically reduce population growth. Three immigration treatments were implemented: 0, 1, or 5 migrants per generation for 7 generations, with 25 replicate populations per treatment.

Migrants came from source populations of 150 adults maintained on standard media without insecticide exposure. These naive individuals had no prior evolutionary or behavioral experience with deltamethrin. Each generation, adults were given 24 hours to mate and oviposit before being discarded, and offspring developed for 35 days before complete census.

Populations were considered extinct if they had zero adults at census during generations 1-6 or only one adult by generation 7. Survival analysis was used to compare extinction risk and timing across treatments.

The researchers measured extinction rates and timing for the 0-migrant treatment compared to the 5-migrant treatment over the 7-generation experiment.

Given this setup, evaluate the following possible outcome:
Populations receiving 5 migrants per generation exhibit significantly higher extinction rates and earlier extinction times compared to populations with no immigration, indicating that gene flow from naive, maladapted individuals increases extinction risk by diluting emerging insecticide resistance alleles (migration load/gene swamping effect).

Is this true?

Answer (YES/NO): NO